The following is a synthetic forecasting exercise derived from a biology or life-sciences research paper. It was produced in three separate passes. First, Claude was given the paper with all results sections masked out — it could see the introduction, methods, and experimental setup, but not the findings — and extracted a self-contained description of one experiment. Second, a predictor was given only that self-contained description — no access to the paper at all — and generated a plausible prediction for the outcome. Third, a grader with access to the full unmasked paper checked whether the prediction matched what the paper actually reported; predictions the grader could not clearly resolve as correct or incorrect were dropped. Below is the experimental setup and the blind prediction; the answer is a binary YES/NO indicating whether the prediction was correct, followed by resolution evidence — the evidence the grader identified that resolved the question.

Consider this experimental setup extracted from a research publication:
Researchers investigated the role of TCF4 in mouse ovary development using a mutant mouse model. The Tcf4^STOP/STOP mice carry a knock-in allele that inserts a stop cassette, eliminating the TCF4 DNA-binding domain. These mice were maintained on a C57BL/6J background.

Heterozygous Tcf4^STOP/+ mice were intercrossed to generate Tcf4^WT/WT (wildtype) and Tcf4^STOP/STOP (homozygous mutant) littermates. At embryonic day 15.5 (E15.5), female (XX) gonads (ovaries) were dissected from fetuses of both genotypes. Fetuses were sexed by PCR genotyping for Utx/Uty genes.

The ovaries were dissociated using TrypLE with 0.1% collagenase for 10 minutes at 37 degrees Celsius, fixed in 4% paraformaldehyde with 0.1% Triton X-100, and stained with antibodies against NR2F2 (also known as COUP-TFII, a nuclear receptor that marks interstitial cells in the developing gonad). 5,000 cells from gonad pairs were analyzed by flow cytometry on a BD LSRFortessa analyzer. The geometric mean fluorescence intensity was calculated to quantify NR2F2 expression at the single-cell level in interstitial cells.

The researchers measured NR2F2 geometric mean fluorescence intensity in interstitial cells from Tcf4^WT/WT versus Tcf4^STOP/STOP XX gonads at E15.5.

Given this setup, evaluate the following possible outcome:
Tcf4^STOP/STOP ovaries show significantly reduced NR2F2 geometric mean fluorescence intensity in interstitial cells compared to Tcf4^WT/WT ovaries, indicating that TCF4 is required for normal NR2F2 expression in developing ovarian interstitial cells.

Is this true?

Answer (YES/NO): YES